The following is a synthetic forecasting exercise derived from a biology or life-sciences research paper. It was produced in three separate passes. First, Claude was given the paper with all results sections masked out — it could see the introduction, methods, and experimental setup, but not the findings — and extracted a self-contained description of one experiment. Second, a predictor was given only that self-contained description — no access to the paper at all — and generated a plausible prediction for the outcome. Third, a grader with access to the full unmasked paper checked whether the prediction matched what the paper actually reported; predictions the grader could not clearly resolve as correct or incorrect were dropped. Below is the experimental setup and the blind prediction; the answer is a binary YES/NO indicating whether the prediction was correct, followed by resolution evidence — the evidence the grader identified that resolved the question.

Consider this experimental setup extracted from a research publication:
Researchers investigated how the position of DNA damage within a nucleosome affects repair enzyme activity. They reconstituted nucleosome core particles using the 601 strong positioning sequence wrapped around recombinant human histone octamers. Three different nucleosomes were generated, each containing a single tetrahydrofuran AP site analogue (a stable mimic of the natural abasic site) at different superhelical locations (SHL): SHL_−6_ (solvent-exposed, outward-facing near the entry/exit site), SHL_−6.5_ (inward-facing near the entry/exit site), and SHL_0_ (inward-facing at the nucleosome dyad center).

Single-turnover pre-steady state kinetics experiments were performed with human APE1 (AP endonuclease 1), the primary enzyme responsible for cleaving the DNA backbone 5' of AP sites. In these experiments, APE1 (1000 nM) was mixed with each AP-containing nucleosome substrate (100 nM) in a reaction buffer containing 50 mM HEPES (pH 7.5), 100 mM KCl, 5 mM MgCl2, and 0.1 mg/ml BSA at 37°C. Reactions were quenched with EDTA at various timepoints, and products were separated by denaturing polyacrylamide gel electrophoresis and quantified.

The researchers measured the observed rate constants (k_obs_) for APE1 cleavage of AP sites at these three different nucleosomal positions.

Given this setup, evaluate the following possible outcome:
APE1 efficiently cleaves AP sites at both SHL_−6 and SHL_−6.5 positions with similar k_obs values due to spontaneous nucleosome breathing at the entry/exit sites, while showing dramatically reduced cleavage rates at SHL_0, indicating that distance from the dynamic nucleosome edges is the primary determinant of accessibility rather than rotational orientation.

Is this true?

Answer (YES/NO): NO